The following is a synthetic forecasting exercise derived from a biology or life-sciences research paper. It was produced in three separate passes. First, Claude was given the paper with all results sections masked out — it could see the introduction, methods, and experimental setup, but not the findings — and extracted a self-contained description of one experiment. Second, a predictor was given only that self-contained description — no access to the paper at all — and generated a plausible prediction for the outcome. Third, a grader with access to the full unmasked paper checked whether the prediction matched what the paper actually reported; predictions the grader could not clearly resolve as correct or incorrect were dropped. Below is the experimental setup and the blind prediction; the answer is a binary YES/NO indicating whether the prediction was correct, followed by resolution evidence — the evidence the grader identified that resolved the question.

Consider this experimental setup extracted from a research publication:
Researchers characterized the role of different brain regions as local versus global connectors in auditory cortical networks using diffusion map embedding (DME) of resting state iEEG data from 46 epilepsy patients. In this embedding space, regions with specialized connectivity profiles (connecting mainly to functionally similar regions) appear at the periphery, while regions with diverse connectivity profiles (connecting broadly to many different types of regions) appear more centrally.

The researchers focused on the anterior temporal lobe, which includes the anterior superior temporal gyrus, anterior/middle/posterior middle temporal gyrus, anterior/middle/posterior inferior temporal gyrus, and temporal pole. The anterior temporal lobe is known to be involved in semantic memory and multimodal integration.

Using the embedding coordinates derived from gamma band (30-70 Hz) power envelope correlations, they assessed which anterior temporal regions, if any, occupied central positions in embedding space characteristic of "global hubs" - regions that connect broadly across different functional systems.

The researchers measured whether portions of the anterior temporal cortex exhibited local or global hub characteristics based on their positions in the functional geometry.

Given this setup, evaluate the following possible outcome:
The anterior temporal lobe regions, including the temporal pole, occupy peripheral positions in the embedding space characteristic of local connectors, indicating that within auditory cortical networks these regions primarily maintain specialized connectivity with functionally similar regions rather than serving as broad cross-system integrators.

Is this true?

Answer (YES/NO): NO